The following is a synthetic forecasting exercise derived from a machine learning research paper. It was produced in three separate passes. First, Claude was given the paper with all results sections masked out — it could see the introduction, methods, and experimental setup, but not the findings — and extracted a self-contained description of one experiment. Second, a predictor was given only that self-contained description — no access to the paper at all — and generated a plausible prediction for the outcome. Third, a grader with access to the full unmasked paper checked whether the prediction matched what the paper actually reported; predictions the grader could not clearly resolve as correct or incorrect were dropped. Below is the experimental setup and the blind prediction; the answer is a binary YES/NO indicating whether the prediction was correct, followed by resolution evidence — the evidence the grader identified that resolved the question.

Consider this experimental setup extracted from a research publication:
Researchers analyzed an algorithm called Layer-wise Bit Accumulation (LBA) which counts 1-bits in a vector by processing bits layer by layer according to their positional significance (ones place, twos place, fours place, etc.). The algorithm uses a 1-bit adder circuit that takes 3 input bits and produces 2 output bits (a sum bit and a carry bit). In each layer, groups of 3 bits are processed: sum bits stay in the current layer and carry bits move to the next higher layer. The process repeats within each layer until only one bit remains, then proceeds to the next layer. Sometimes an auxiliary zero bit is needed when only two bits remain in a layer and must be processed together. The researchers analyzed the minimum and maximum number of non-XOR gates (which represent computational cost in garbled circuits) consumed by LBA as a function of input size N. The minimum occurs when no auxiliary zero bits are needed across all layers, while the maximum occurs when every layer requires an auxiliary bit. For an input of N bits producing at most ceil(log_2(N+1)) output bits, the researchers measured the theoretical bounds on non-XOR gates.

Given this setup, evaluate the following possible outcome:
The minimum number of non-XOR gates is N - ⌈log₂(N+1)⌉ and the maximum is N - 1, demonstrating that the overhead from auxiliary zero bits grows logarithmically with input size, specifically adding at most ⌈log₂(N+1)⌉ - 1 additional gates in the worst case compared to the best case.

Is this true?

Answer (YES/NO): NO